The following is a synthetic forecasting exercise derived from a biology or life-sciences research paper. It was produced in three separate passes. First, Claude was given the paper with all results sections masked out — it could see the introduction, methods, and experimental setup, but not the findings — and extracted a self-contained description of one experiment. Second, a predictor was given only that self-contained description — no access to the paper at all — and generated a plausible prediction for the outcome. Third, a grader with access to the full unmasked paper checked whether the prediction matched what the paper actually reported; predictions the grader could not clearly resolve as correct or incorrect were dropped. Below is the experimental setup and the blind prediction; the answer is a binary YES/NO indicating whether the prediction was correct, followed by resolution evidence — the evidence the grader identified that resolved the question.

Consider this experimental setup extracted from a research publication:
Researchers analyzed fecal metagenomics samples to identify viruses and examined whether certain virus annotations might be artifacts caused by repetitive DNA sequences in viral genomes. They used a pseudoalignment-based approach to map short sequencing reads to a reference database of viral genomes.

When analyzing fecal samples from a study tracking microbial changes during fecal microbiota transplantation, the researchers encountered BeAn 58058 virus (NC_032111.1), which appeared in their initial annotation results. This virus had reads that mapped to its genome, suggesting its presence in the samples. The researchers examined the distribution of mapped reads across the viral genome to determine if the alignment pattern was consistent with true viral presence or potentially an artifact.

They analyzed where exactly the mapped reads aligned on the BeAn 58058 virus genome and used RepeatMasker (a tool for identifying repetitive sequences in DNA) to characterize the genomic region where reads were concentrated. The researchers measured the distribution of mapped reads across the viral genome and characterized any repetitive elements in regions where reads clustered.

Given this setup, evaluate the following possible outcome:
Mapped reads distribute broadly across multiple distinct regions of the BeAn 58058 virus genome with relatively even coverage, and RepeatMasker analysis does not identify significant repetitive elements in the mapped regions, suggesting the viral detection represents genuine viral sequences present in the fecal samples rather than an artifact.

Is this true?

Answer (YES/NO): NO